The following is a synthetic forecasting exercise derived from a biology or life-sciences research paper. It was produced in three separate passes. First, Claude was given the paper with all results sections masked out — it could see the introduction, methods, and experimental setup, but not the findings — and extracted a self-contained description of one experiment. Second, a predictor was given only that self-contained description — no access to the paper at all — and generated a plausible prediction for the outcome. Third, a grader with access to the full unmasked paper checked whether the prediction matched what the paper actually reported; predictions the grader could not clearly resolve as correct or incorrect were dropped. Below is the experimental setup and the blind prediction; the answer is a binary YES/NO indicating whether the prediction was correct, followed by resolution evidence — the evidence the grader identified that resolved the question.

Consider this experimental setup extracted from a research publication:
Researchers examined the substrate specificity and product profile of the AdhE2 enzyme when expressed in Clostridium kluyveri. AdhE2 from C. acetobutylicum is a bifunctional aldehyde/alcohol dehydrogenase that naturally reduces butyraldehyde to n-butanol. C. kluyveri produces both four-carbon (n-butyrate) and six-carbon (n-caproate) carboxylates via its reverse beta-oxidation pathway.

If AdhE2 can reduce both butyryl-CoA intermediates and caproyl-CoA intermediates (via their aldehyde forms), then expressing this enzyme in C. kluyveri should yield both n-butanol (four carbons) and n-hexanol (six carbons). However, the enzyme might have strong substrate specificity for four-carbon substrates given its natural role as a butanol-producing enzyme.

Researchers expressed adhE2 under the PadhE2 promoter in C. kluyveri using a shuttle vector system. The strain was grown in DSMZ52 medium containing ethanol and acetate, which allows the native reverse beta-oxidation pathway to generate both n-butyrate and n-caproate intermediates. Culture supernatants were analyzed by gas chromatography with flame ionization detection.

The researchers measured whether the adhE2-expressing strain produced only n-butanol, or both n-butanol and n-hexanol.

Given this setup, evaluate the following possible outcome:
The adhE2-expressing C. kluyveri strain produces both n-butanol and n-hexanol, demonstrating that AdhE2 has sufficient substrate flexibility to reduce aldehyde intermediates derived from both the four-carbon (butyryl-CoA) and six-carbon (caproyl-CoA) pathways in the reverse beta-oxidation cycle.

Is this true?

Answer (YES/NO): YES